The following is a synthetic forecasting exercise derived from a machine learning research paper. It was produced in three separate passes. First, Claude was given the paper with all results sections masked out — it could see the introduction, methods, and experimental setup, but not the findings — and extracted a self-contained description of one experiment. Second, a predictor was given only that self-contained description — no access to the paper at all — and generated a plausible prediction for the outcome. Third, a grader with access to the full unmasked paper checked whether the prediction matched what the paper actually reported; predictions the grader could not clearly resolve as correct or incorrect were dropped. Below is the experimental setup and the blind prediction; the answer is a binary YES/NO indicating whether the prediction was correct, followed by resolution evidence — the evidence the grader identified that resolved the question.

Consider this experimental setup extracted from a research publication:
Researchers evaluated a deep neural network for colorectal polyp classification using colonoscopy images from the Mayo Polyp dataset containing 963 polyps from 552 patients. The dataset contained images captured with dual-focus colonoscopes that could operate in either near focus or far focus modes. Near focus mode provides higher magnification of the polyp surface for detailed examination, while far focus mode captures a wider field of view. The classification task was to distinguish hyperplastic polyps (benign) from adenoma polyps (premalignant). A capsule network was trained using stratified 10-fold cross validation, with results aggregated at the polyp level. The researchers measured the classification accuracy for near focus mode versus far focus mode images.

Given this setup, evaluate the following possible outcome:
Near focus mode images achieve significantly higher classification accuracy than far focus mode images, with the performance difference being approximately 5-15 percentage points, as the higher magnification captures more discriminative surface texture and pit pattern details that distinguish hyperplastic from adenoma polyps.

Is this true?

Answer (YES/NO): NO